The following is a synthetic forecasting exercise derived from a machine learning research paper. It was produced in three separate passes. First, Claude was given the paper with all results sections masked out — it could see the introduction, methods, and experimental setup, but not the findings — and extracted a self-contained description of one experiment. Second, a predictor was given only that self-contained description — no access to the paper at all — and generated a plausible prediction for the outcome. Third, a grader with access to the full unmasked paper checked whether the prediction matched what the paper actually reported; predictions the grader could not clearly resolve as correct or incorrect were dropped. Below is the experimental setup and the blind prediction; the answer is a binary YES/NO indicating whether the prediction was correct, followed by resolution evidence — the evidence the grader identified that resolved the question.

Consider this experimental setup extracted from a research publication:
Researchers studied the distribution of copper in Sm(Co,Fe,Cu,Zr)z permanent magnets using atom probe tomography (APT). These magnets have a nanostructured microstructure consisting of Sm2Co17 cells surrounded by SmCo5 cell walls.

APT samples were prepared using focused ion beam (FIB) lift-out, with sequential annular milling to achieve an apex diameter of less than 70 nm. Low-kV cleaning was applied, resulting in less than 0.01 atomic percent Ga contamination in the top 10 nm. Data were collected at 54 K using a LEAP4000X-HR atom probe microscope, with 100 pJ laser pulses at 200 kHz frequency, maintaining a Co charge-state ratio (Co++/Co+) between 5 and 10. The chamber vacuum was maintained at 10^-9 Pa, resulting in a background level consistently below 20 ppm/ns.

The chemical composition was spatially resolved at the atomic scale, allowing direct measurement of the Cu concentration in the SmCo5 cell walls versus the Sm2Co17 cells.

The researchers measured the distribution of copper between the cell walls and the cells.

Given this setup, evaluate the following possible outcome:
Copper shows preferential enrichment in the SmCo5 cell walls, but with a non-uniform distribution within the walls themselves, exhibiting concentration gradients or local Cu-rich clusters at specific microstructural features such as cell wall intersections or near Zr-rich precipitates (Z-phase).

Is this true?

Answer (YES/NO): NO